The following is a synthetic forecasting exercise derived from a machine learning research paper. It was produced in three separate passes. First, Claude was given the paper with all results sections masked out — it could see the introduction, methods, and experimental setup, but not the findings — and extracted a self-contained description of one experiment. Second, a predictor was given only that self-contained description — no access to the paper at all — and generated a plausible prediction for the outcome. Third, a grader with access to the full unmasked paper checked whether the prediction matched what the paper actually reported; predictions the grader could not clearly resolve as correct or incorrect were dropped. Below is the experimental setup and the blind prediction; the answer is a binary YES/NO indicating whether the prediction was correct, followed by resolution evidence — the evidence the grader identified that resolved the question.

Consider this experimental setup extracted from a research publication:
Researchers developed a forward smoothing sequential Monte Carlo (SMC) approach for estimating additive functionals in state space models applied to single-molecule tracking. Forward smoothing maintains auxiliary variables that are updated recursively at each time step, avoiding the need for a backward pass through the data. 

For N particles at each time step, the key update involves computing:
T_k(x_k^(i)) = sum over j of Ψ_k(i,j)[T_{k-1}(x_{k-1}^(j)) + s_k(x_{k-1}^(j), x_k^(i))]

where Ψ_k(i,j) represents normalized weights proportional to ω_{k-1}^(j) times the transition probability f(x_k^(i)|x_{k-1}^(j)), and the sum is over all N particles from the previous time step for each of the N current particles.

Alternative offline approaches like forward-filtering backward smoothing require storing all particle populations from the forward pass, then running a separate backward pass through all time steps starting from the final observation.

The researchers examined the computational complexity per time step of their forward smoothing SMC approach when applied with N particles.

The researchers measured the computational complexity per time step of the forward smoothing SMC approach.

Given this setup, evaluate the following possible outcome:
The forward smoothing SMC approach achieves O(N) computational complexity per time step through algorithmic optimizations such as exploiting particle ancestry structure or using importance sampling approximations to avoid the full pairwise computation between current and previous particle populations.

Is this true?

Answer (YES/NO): NO